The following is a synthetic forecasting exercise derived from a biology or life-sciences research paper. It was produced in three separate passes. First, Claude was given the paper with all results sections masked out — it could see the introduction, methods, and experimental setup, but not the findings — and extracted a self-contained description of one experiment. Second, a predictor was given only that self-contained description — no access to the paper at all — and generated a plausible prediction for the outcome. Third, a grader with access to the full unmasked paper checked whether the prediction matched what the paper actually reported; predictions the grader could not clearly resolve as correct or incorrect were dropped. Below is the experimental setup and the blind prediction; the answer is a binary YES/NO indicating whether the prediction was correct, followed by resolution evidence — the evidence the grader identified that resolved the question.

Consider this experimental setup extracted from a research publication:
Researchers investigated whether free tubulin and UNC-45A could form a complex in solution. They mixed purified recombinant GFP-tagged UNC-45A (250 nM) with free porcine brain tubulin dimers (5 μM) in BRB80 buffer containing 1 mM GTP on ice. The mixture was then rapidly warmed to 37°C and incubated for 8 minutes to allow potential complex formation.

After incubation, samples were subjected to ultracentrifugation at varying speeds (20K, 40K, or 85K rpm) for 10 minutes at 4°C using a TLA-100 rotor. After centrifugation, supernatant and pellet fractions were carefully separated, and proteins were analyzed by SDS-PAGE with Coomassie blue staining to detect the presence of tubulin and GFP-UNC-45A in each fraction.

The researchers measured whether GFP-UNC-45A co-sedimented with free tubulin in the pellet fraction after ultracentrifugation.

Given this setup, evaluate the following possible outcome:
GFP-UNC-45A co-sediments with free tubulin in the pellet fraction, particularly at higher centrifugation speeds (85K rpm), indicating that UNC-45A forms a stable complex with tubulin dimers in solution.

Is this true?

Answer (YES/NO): NO